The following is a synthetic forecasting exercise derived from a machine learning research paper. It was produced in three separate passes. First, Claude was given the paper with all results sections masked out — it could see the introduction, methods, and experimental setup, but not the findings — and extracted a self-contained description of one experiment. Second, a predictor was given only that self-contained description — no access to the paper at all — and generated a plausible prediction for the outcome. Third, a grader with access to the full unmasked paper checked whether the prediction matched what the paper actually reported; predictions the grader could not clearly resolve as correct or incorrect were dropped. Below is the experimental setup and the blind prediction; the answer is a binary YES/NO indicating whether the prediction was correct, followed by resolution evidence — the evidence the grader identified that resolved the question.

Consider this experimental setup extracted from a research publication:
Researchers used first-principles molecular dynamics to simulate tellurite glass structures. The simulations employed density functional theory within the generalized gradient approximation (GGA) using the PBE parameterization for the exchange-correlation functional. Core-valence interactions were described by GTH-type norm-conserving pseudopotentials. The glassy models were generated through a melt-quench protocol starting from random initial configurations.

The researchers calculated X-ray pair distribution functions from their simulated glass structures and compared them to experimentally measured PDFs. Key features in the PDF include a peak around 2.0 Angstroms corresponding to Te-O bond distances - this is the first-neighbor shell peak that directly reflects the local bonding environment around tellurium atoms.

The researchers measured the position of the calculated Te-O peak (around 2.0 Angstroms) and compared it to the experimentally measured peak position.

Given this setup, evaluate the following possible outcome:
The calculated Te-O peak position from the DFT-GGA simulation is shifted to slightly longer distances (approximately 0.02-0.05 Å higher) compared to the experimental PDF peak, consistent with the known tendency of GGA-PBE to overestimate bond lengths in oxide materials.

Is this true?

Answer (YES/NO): NO